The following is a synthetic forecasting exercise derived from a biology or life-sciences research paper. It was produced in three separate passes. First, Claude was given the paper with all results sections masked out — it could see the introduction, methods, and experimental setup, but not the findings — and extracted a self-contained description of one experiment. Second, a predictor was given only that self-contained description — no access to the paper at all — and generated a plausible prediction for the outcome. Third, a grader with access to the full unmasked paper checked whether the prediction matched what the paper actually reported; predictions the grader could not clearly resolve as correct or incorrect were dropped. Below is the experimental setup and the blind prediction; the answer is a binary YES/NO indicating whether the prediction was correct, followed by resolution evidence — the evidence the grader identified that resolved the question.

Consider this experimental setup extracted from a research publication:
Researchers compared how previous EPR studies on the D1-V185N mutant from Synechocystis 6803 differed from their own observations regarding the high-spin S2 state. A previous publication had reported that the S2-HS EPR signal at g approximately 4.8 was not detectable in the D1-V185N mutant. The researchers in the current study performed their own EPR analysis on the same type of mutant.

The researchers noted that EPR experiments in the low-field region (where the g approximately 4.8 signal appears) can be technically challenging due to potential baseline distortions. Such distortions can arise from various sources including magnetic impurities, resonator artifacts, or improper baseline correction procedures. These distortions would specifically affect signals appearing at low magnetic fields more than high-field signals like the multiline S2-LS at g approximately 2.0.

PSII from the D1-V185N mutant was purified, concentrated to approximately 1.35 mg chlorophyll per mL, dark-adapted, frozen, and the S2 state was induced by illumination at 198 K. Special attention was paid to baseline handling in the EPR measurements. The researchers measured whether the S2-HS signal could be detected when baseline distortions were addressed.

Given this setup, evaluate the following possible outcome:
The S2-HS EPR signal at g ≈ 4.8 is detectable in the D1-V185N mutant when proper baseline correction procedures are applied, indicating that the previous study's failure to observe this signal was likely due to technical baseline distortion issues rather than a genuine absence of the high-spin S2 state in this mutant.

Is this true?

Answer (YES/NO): YES